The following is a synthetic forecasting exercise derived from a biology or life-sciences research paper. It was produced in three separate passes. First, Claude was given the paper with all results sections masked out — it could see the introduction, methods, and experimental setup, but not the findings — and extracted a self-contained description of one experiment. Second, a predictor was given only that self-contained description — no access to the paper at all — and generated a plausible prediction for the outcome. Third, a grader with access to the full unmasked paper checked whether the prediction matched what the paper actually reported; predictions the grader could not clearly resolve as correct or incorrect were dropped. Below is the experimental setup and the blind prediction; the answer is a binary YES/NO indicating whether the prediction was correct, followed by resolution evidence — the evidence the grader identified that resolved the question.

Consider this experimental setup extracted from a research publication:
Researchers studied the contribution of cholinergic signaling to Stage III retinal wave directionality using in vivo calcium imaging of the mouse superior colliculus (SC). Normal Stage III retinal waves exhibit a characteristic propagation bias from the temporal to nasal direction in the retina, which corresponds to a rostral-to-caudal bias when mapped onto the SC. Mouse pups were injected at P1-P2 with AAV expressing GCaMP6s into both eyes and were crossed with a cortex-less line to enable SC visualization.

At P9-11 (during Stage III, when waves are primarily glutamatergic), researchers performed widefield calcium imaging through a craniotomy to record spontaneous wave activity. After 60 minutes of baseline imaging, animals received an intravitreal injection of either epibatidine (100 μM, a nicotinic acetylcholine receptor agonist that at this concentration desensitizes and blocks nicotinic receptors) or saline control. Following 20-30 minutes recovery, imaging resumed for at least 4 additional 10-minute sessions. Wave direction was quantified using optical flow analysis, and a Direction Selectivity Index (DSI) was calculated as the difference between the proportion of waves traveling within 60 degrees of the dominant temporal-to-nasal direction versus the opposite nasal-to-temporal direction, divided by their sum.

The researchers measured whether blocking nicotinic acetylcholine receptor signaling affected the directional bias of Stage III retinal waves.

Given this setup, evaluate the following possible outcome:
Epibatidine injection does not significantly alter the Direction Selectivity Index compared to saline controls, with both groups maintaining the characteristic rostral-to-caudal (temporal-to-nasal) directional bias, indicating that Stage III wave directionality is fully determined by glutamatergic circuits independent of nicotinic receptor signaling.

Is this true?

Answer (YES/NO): NO